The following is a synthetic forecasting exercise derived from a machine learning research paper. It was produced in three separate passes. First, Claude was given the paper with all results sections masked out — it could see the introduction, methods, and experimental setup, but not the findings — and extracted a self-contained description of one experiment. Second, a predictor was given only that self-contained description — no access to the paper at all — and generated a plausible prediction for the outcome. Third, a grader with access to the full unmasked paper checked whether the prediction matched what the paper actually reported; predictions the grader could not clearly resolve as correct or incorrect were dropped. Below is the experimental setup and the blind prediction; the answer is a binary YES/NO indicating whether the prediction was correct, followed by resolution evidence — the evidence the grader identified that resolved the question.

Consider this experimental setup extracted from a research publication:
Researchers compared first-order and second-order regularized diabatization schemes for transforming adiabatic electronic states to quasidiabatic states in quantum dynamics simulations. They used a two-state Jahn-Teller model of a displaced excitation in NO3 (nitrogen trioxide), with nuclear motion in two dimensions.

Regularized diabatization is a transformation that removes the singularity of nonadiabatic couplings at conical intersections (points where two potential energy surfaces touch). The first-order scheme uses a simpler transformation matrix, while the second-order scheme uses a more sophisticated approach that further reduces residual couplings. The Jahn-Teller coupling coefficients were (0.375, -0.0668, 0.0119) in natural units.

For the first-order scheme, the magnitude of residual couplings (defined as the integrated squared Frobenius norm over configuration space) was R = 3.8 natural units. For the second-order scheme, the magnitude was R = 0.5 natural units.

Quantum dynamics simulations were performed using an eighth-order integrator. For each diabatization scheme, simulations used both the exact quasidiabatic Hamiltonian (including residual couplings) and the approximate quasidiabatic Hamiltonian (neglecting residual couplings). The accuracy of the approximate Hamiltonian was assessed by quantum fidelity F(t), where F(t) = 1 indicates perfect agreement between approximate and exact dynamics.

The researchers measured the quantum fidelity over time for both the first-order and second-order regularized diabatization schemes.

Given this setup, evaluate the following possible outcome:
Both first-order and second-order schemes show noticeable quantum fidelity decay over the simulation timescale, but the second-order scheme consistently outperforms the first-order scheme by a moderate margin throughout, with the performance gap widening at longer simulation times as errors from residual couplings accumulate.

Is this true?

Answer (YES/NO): NO